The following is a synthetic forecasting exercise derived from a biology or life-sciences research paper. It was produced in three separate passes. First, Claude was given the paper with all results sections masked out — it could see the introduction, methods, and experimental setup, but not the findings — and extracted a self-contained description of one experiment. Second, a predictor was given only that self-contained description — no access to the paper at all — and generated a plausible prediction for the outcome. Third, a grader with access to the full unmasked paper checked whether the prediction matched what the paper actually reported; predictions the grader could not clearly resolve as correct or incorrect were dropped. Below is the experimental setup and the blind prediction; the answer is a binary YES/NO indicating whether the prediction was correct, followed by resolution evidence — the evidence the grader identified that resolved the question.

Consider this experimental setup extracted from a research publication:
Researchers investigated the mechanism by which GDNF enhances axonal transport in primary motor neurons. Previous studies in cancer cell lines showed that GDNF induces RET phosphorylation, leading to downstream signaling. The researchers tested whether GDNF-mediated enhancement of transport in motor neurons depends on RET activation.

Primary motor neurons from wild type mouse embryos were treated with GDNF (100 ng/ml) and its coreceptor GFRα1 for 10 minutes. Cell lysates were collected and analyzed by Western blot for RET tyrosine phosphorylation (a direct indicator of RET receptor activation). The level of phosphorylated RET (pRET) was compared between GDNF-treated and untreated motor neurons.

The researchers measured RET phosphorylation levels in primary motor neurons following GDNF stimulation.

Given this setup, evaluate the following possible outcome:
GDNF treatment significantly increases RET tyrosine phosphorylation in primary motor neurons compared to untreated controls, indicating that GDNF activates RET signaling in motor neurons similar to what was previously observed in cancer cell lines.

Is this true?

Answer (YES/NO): NO